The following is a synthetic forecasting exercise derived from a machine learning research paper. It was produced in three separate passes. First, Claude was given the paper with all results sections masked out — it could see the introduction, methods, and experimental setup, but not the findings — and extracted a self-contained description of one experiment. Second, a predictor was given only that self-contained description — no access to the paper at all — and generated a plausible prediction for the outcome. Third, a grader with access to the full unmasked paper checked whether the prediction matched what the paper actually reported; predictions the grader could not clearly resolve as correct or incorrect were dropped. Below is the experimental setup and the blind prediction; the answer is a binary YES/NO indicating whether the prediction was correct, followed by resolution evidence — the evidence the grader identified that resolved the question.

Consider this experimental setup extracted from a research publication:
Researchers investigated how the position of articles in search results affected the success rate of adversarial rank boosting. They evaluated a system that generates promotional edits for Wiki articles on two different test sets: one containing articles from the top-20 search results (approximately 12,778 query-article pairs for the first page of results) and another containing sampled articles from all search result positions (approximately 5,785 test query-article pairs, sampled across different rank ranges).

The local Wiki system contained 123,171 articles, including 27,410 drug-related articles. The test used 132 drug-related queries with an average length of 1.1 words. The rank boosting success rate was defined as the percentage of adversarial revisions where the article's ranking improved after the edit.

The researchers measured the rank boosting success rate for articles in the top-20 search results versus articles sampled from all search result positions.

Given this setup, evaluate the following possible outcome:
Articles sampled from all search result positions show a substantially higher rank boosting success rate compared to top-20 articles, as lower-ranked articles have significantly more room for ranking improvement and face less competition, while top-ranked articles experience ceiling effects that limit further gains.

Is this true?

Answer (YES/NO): YES